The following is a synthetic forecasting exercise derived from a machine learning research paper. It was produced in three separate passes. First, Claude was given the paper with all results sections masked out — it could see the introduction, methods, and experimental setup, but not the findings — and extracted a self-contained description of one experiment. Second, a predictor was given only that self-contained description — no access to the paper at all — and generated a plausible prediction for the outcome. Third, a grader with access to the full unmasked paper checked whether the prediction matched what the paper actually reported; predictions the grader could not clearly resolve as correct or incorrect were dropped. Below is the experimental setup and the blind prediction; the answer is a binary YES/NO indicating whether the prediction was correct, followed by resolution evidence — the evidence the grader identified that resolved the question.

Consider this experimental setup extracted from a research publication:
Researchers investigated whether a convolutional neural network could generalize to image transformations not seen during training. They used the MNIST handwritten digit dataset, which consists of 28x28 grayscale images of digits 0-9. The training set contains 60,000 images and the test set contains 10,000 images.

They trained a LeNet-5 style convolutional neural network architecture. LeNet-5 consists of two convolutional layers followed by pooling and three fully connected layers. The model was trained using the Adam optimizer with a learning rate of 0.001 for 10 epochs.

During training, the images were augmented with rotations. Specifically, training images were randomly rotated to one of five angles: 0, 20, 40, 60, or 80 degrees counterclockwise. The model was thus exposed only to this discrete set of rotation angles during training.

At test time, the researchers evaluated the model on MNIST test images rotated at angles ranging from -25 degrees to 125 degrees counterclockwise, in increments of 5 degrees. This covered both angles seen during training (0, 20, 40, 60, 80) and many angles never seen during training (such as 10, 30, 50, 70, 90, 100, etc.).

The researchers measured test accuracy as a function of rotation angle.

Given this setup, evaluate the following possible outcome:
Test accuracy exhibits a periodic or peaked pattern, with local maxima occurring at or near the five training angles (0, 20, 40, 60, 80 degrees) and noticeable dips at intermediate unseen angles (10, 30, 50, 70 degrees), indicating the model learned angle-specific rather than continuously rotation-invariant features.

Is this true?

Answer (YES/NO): NO